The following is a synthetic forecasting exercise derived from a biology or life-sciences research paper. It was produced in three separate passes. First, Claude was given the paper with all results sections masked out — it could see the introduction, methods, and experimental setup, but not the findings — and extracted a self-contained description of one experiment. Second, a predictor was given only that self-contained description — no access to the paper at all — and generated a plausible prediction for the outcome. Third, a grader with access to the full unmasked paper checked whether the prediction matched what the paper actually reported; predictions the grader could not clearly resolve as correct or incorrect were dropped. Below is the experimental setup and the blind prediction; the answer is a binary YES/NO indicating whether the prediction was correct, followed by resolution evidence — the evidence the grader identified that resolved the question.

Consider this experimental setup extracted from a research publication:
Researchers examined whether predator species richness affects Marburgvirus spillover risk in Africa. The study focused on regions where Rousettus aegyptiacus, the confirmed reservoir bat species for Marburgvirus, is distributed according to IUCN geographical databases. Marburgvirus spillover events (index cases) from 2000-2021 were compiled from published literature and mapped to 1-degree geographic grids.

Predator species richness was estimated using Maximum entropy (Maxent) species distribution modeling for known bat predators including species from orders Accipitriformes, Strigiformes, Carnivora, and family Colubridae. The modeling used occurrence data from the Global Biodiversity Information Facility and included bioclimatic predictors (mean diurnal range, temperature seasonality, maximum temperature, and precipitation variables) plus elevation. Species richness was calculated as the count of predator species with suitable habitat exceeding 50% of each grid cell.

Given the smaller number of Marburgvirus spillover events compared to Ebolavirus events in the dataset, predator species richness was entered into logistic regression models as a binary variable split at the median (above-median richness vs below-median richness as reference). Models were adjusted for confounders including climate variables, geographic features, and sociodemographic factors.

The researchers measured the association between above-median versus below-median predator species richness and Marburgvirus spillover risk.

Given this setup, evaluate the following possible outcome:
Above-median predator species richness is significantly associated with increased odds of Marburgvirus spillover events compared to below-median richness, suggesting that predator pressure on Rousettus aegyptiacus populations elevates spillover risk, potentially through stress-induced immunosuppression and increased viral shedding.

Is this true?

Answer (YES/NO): NO